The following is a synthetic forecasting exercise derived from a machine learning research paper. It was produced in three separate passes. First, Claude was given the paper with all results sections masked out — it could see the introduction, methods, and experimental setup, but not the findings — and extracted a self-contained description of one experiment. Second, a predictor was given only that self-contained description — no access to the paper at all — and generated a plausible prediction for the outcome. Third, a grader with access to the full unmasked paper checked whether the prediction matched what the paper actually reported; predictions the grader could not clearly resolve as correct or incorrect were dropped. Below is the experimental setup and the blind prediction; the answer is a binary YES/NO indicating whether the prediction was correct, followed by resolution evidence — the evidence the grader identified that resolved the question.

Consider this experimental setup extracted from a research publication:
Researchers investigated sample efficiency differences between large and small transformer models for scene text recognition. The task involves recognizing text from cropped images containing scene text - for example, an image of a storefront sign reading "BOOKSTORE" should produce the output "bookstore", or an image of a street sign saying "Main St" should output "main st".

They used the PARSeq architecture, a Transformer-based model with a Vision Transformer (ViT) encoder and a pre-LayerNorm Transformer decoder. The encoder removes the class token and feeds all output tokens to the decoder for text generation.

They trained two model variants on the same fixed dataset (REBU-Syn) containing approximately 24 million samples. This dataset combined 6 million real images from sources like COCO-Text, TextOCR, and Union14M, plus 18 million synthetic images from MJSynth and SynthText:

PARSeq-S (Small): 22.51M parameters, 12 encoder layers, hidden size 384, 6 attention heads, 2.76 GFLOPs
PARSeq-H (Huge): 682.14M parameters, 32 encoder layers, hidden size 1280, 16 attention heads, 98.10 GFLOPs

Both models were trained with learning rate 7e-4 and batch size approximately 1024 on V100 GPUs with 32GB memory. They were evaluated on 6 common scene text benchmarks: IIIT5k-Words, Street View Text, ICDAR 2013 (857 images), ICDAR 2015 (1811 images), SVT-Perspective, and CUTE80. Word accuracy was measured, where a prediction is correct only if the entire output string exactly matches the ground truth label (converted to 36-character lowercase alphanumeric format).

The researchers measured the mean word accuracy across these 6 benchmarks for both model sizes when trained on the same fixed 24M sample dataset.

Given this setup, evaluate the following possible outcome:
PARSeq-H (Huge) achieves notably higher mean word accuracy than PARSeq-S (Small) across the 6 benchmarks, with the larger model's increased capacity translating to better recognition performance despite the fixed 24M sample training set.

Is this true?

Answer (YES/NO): NO